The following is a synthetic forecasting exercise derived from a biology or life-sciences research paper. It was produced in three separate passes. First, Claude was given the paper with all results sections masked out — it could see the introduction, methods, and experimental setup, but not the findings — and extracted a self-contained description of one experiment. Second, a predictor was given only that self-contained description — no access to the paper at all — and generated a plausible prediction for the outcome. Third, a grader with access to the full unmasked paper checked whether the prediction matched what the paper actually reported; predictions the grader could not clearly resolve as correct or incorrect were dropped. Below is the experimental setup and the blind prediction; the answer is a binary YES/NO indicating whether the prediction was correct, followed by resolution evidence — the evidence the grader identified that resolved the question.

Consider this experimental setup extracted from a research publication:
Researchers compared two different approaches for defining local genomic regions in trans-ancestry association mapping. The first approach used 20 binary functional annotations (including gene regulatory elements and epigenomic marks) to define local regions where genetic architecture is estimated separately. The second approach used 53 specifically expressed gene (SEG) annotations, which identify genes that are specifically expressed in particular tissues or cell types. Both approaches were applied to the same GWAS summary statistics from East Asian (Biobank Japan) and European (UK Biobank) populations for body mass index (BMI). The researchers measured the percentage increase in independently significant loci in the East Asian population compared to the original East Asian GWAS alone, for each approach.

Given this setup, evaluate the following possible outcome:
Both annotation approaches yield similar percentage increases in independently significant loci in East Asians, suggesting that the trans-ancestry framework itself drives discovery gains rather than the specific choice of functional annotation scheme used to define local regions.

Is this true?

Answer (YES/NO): YES